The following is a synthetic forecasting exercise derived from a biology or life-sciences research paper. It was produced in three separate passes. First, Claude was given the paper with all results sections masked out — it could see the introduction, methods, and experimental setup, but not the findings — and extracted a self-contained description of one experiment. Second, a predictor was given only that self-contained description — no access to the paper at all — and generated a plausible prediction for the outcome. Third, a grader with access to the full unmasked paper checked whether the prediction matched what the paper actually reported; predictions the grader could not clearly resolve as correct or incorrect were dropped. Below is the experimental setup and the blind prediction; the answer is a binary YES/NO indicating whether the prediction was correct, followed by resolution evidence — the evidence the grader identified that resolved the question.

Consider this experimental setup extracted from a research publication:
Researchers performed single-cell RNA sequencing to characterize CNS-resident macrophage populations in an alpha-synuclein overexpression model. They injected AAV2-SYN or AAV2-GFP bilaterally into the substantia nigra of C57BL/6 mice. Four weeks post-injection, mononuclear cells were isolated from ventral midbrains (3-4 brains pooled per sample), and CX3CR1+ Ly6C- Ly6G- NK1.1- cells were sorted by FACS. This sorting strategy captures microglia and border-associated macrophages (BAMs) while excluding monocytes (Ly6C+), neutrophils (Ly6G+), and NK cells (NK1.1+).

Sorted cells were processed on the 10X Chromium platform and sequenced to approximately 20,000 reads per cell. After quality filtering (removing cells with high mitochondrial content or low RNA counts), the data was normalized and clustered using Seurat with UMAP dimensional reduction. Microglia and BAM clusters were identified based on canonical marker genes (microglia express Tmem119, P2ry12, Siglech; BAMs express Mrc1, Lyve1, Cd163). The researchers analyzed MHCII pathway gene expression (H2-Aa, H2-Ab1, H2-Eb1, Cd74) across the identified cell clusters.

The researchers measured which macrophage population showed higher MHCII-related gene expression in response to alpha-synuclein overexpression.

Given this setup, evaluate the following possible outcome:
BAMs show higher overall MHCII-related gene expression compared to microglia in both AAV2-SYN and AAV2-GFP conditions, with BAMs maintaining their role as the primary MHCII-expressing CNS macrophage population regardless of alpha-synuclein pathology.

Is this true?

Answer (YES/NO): YES